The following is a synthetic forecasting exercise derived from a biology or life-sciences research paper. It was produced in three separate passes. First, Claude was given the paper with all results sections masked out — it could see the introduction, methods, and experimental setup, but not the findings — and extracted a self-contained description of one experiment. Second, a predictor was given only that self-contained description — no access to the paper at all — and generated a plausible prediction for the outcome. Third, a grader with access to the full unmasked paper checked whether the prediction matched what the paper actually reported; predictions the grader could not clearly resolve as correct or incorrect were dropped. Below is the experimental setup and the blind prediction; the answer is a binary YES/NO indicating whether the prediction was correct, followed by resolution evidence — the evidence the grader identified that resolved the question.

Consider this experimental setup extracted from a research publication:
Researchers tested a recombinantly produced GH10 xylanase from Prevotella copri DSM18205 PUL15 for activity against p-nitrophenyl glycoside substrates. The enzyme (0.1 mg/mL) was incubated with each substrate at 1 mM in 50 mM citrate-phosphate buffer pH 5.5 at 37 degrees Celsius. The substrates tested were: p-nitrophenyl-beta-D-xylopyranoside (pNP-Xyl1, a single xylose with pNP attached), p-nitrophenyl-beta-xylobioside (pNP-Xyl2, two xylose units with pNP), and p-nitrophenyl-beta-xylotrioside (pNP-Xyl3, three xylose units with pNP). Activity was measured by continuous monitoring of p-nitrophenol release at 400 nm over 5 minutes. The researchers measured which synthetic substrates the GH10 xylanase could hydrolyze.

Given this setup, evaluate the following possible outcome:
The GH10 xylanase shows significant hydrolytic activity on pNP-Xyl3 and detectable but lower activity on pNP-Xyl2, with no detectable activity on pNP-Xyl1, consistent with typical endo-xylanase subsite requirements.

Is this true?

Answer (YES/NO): YES